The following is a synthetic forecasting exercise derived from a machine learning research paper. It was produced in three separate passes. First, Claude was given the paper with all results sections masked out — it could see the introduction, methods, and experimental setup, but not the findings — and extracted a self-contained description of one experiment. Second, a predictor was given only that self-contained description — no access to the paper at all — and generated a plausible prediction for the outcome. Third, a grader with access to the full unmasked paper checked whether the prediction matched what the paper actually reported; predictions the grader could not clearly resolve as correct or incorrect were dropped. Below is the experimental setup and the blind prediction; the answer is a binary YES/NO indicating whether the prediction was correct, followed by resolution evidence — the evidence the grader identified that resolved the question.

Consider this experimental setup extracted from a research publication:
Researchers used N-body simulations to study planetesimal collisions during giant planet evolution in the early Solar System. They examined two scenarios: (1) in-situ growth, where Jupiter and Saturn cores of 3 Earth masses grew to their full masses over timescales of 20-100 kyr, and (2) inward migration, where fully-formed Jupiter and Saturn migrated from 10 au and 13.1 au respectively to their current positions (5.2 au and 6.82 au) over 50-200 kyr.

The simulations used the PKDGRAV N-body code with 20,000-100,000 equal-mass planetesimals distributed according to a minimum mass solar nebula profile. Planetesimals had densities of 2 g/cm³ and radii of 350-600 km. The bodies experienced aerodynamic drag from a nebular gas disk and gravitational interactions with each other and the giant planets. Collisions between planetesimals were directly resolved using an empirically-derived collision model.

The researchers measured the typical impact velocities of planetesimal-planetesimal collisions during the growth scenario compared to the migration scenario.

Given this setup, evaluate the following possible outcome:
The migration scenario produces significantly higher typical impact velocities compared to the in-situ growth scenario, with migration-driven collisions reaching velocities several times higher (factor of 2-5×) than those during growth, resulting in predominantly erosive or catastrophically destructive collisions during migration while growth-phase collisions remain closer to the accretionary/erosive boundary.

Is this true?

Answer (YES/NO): YES